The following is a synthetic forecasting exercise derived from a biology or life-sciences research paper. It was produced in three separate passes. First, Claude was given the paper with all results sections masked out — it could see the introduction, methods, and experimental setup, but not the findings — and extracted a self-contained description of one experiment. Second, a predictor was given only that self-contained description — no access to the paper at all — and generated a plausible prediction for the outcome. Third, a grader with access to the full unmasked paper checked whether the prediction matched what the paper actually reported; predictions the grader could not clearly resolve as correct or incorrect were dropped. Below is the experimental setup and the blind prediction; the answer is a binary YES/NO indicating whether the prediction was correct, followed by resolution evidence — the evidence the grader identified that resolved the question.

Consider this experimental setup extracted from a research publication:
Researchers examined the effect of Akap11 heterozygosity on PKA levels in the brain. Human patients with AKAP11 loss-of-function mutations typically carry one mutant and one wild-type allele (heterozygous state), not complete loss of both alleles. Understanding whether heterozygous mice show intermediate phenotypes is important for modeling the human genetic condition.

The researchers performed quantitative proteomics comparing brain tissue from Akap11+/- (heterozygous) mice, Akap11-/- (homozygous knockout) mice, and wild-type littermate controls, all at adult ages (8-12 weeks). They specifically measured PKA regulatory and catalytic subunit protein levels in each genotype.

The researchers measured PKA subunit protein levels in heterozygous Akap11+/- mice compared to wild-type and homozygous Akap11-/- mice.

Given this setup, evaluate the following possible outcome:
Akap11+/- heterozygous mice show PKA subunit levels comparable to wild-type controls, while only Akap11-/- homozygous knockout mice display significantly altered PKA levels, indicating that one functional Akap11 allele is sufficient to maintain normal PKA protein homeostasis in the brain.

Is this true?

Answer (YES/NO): NO